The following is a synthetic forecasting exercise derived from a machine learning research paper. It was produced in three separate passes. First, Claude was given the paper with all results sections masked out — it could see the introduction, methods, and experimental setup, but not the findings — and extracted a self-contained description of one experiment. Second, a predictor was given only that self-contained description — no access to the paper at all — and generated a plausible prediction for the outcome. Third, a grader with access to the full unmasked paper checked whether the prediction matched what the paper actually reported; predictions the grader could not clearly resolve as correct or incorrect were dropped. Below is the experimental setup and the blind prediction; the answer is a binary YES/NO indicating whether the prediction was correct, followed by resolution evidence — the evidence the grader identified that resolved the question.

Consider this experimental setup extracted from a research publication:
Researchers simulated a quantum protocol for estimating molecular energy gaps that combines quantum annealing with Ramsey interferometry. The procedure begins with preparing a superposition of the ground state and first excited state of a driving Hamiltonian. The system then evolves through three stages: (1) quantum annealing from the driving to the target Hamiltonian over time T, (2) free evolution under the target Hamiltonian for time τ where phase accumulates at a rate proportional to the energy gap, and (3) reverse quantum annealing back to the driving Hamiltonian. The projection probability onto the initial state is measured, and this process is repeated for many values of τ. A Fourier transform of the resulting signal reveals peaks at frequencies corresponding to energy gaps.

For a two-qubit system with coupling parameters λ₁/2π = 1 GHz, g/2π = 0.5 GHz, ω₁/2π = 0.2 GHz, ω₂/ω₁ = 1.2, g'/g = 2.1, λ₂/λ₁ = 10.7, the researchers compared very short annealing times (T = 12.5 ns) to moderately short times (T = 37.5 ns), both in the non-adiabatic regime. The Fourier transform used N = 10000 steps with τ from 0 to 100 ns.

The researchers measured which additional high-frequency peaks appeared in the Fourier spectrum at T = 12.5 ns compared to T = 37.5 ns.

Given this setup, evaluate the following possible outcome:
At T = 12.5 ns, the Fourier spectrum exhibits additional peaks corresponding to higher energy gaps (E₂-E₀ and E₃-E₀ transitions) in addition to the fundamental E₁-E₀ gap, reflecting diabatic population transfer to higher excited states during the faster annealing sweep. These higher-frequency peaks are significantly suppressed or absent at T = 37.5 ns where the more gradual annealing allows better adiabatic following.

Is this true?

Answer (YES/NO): NO